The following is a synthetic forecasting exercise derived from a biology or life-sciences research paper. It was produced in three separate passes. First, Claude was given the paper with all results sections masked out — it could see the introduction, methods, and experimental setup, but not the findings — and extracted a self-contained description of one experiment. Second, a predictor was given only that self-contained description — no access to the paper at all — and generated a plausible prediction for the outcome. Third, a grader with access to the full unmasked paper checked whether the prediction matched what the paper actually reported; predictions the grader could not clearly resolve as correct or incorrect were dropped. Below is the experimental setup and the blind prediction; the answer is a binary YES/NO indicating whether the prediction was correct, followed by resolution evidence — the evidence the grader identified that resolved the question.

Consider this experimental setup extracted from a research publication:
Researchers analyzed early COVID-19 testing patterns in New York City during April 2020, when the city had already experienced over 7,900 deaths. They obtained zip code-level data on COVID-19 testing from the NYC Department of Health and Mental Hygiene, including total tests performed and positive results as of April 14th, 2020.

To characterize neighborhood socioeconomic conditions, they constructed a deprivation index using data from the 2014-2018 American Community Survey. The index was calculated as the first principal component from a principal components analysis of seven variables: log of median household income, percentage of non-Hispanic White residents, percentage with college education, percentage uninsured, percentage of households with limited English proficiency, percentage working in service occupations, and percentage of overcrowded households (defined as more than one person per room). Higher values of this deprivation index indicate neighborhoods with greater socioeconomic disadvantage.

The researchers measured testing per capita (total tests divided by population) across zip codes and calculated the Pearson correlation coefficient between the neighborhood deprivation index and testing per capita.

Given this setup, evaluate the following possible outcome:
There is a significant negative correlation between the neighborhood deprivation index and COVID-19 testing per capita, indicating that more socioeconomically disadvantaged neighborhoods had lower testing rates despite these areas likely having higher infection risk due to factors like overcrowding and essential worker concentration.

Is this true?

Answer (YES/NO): NO